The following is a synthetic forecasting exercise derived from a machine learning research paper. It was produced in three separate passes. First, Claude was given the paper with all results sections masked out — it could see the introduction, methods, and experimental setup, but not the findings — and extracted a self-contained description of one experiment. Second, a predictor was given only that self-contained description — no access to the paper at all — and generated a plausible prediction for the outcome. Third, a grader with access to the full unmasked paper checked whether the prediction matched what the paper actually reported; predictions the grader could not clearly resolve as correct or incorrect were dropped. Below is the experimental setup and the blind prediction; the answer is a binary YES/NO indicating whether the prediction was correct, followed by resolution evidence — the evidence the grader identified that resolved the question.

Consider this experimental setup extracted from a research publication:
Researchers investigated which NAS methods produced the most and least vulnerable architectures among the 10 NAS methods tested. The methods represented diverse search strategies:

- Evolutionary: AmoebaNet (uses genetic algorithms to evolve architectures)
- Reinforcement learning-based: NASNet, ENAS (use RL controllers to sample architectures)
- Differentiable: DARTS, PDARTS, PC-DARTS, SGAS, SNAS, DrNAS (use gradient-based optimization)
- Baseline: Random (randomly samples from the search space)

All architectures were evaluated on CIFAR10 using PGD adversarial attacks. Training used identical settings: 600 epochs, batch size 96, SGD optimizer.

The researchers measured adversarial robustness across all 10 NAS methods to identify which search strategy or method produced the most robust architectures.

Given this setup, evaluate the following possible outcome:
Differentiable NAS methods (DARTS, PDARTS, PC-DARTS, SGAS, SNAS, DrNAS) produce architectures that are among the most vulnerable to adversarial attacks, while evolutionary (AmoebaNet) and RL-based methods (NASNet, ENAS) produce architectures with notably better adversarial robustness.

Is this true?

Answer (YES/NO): NO